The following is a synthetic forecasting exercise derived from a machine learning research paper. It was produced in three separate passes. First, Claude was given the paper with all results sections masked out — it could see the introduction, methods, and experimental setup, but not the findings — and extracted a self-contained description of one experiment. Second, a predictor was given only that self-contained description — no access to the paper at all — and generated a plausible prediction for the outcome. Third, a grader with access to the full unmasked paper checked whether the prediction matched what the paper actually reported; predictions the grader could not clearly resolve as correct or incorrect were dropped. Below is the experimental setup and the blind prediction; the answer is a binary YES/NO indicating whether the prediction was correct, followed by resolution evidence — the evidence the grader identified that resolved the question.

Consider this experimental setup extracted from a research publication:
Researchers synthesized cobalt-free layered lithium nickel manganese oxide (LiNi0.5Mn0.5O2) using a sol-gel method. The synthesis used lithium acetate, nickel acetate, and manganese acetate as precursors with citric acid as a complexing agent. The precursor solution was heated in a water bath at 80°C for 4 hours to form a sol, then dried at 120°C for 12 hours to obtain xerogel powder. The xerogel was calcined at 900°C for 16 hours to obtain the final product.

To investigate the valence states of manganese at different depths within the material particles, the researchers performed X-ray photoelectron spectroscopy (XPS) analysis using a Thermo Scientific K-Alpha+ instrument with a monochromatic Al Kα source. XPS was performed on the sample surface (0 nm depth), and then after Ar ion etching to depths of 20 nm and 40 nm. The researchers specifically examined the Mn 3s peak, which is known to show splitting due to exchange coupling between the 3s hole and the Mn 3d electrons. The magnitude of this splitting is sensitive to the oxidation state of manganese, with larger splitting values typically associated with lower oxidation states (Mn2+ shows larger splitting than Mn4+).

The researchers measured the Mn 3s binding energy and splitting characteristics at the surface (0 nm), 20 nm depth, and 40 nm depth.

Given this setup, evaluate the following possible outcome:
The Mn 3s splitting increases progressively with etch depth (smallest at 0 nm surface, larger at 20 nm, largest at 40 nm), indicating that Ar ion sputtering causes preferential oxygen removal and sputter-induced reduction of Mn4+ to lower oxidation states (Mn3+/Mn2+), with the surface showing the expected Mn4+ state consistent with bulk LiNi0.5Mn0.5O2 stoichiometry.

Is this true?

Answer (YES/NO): NO